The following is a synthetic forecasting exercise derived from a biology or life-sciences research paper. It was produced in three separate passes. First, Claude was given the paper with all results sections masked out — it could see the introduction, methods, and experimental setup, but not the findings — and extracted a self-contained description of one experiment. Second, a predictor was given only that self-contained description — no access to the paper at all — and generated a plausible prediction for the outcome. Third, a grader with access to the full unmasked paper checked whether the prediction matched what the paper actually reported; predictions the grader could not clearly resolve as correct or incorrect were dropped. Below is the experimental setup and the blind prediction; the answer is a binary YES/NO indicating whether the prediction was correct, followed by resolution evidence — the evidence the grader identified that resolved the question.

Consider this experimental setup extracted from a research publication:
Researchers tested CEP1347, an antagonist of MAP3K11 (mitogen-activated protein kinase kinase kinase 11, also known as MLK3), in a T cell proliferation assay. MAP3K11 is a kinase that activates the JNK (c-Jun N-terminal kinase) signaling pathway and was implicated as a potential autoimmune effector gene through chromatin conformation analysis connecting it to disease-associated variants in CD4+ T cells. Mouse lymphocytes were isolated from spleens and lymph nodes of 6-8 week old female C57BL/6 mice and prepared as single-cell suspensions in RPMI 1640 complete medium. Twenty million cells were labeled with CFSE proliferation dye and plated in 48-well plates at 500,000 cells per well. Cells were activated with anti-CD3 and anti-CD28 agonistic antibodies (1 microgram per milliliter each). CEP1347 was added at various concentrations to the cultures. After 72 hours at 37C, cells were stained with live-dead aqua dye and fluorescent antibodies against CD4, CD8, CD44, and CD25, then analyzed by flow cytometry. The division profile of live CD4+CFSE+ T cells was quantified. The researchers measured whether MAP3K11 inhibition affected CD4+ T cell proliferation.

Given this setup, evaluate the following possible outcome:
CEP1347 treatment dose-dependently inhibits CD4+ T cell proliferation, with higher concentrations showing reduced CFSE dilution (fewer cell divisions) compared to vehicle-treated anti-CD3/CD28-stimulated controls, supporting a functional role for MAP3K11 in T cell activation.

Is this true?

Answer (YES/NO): YES